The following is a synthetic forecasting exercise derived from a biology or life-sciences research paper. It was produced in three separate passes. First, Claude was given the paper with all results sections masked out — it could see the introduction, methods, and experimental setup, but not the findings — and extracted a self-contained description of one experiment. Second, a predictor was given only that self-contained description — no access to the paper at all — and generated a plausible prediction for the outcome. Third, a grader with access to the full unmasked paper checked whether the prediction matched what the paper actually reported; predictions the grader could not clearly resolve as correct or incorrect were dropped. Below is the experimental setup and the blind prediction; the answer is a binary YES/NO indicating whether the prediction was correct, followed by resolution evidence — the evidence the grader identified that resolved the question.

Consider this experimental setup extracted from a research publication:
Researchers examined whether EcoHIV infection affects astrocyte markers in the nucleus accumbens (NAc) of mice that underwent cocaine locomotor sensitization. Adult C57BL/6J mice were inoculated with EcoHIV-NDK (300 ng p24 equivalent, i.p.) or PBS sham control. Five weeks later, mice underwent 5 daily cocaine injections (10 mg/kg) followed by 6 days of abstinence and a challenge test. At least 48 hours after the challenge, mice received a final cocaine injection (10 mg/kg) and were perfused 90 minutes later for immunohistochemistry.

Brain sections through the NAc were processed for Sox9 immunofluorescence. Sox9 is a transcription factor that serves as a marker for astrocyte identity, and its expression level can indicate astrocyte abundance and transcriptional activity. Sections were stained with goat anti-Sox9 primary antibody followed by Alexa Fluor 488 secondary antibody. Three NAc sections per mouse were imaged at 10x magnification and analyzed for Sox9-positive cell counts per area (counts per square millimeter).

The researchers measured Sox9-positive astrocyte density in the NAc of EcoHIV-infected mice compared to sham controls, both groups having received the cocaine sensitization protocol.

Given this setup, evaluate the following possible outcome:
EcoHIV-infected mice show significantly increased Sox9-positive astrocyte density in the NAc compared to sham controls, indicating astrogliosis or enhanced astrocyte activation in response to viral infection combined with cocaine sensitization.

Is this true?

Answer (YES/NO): YES